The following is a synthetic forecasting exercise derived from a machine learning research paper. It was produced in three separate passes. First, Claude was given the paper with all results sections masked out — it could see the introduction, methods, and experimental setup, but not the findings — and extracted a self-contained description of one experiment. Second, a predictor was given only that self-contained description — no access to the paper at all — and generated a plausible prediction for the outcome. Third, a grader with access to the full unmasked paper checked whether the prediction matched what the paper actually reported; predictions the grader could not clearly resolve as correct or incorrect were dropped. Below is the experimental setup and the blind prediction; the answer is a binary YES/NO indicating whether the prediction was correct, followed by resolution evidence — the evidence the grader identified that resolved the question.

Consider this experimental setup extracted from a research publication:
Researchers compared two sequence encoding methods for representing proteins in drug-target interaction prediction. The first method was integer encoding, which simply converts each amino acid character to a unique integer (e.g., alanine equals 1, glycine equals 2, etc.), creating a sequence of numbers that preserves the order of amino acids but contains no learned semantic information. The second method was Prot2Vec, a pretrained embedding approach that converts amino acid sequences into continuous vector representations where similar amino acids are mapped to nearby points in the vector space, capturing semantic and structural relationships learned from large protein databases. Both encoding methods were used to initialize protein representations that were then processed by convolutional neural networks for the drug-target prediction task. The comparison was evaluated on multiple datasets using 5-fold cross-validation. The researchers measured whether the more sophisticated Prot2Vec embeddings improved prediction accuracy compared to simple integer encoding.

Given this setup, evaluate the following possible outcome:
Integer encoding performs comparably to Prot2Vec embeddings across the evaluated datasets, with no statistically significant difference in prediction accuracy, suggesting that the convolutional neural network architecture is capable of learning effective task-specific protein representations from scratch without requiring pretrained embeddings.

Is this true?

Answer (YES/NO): NO